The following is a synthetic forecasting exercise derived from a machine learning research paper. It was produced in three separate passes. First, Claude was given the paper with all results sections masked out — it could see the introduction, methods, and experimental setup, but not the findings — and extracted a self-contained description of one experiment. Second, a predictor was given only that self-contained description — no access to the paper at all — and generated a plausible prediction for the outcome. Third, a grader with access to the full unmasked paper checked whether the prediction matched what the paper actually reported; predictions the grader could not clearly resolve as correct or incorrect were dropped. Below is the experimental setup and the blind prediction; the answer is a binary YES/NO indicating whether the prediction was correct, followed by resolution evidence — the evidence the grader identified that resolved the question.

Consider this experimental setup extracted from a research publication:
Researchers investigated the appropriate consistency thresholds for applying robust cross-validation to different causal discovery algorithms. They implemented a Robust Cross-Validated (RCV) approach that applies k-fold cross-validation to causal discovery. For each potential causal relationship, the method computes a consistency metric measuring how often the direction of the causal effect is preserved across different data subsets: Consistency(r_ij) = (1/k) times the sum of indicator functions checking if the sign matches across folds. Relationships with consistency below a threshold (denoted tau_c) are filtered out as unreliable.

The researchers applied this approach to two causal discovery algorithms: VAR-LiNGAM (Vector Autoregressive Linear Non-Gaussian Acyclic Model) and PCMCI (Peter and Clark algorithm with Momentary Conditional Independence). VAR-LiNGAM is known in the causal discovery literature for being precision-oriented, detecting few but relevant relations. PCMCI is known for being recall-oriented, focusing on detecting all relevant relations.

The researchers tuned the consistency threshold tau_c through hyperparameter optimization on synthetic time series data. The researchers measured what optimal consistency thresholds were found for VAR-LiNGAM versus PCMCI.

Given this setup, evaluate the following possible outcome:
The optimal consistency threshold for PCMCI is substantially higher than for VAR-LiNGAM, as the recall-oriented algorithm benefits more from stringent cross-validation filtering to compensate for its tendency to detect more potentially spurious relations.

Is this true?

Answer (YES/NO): YES